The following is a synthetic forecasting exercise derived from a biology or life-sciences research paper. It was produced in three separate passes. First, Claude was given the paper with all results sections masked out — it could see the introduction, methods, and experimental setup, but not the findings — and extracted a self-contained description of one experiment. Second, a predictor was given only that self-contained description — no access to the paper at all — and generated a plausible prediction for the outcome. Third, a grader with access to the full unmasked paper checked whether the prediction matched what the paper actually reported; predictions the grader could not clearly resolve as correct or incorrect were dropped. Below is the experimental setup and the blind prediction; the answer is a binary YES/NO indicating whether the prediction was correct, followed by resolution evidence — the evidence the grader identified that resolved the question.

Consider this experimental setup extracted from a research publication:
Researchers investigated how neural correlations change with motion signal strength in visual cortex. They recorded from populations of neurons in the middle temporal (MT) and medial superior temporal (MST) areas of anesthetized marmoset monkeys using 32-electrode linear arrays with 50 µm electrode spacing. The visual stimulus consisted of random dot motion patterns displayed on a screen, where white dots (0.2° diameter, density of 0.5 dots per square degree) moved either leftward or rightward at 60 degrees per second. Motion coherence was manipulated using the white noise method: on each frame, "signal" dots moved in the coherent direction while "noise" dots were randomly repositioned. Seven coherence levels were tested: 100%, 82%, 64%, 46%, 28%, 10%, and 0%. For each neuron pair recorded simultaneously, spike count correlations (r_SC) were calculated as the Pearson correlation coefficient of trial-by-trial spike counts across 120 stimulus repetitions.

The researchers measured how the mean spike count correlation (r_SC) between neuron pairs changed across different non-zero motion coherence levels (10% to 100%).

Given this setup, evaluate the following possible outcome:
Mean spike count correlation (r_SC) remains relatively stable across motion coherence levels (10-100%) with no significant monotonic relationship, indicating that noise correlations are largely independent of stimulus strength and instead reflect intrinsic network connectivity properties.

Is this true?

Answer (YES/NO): NO